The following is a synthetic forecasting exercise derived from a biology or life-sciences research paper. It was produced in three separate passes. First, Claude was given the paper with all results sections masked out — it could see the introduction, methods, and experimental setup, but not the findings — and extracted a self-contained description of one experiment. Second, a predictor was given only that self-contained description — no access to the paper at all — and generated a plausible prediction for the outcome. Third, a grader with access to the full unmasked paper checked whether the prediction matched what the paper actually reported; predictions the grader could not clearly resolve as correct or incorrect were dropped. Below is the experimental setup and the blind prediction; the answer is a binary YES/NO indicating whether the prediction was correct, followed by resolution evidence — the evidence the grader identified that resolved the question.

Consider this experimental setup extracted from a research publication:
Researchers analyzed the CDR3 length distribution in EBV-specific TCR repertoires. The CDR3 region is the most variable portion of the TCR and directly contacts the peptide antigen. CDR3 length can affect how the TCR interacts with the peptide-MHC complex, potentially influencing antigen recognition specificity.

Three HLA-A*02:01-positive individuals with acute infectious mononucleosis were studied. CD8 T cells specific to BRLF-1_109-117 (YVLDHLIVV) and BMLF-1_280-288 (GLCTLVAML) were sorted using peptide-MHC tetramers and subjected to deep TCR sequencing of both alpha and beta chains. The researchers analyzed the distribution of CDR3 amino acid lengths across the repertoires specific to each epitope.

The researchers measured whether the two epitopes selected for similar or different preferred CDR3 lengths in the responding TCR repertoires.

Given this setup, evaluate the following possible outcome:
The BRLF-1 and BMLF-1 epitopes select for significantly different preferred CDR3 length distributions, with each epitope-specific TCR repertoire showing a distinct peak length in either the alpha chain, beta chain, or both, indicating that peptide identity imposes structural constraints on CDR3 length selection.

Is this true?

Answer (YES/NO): YES